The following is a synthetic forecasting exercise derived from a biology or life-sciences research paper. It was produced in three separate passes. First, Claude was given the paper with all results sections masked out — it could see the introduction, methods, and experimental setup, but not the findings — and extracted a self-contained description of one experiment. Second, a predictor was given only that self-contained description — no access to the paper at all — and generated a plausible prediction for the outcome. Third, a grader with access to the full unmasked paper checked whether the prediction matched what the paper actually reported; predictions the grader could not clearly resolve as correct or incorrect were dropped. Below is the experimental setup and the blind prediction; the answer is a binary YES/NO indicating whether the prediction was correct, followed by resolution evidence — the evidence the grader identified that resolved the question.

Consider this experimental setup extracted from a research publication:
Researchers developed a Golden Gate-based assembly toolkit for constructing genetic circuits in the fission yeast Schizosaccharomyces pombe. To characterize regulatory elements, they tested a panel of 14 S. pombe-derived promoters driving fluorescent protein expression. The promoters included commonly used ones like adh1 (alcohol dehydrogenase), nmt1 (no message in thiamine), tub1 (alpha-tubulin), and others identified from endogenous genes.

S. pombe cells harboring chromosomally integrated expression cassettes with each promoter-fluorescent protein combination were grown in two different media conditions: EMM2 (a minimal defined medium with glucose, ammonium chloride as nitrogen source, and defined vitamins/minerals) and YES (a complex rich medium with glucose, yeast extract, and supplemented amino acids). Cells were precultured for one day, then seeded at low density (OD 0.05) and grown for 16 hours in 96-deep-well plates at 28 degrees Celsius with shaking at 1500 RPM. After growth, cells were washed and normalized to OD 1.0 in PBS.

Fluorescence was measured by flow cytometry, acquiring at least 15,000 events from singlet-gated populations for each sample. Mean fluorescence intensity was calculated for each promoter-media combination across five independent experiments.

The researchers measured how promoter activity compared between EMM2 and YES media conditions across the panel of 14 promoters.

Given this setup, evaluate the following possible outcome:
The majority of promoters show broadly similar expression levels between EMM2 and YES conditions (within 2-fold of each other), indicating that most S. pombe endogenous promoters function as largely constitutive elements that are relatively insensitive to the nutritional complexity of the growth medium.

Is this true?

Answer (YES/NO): YES